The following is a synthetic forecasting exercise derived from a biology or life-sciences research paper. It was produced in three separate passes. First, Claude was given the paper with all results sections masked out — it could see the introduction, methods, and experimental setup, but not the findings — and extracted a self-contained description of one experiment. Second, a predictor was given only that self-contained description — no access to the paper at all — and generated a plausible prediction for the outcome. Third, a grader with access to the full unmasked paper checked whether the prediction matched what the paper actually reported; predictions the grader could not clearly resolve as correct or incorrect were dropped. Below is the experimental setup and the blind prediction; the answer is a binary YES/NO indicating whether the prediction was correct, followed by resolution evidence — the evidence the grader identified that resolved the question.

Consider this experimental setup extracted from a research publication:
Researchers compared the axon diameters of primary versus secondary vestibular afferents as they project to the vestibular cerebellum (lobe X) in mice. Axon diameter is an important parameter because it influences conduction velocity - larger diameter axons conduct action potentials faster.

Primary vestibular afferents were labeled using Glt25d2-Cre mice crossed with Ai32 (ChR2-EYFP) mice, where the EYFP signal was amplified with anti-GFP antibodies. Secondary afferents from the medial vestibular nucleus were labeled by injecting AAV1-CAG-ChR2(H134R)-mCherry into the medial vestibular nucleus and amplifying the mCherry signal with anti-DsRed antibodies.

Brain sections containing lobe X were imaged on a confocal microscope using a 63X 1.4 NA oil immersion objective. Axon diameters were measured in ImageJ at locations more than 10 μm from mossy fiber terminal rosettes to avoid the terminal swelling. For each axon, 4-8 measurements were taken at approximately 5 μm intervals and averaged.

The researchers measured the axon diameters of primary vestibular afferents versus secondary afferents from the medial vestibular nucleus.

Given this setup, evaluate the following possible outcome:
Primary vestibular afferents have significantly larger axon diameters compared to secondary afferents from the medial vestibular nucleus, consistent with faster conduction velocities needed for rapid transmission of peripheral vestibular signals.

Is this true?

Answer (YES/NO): YES